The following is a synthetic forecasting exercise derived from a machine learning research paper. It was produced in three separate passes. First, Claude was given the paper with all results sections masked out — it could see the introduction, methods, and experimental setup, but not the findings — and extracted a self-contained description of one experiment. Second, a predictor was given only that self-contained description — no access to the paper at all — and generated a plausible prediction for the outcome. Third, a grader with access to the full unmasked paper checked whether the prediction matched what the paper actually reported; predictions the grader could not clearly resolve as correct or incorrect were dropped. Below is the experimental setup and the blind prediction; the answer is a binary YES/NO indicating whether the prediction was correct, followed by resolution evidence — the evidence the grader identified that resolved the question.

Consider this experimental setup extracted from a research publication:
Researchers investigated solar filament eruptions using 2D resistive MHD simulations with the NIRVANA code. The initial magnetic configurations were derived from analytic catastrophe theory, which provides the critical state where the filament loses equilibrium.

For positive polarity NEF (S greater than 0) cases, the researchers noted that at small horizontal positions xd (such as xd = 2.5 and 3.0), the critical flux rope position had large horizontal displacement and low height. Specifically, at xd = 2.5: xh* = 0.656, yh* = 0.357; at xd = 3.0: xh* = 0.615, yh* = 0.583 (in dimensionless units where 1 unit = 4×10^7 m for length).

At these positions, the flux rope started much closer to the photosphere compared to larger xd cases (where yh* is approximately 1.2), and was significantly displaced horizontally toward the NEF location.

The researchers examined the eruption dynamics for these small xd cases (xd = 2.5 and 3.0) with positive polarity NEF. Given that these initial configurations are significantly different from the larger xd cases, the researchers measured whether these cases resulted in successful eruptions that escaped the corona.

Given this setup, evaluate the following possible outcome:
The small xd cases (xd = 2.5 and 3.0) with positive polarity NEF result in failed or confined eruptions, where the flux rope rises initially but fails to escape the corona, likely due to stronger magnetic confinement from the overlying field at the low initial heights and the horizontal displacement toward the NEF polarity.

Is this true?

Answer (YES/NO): NO